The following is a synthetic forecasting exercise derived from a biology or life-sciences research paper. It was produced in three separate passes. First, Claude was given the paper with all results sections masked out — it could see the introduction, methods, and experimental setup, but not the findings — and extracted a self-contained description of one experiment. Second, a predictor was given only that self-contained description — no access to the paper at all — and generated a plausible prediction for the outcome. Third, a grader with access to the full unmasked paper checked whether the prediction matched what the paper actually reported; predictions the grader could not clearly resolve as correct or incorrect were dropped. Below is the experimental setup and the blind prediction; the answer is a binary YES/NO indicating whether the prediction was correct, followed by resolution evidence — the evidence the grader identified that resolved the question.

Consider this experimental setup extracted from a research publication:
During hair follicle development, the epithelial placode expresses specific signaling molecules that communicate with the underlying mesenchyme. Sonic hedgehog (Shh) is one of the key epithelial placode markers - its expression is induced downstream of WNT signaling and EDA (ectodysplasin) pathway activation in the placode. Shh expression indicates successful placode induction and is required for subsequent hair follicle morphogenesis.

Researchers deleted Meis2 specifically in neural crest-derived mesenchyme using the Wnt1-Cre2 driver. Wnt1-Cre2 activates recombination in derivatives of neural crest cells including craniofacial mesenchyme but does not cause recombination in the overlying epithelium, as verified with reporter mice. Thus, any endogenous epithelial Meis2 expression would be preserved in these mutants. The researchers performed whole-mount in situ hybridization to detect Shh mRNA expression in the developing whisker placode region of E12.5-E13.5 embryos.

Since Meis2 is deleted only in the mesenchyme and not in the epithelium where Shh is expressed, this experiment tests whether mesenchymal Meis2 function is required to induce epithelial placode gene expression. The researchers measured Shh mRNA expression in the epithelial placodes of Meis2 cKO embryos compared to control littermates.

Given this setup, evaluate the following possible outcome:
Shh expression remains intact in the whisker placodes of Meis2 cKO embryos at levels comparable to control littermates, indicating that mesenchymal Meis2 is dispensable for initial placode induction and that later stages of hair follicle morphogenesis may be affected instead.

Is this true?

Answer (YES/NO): NO